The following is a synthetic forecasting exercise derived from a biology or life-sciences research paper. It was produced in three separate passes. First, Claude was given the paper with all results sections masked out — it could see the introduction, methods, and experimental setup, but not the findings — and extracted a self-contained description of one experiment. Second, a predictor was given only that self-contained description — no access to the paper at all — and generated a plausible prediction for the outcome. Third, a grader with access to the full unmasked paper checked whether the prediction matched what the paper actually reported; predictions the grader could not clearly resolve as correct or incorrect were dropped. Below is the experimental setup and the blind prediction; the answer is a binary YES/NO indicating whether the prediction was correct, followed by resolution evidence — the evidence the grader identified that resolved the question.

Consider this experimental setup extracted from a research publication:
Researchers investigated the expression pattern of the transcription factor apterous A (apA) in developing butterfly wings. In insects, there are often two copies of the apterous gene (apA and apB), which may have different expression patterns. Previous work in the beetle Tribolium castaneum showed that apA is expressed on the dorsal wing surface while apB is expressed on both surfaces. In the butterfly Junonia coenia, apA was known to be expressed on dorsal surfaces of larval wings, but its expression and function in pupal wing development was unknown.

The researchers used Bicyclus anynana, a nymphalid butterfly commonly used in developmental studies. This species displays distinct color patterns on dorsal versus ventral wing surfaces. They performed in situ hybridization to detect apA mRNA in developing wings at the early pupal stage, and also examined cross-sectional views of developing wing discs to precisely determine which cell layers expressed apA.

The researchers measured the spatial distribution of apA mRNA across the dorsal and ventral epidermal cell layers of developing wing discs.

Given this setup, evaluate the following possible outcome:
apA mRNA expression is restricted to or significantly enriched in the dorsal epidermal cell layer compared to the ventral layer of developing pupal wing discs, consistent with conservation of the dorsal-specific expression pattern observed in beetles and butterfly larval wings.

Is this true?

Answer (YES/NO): YES